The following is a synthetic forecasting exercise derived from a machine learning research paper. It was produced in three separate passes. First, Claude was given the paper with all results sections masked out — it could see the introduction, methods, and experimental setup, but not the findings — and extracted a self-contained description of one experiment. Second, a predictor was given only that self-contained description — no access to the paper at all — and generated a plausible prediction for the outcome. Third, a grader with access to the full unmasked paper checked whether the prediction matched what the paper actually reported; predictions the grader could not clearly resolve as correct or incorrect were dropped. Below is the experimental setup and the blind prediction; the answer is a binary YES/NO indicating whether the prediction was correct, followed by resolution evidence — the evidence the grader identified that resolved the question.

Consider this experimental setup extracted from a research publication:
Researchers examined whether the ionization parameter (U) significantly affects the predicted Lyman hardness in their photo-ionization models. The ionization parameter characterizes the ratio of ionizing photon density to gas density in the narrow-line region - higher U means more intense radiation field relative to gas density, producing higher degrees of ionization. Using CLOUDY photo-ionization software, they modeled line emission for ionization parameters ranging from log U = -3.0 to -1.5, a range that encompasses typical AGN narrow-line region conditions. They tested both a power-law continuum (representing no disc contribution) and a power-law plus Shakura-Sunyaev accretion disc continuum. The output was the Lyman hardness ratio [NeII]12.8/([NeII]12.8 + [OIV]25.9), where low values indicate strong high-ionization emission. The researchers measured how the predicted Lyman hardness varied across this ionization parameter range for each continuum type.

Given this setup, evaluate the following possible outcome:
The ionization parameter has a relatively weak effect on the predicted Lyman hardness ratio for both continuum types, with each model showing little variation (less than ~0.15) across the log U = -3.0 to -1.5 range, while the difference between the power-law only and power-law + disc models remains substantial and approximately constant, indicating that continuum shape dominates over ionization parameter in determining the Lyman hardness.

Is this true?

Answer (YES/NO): YES